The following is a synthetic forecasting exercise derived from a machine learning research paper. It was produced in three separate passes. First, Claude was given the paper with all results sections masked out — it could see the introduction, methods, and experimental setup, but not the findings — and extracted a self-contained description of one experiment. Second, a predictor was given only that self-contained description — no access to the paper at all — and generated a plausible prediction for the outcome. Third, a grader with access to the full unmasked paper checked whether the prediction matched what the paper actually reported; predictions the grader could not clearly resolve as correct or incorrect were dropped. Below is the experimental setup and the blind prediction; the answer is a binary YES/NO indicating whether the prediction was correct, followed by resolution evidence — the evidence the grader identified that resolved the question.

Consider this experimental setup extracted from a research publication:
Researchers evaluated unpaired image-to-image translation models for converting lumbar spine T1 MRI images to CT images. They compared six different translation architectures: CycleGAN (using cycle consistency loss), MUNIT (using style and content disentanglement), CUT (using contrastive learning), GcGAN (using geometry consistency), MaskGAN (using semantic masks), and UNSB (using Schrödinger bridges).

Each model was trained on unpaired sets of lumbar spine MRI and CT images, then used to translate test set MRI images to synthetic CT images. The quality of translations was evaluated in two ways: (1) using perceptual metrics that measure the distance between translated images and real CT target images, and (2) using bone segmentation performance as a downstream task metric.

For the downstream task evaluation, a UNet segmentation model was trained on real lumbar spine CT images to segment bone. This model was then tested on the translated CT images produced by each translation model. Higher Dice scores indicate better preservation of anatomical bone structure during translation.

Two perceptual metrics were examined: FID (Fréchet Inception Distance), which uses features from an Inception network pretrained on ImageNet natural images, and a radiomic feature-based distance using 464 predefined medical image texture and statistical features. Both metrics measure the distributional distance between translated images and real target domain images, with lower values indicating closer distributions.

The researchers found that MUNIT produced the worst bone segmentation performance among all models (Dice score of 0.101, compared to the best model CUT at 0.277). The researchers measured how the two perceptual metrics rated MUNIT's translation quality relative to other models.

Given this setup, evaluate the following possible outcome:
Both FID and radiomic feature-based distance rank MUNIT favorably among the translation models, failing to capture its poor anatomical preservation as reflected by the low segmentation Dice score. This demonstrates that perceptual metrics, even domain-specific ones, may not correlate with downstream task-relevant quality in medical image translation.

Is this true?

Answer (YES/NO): NO